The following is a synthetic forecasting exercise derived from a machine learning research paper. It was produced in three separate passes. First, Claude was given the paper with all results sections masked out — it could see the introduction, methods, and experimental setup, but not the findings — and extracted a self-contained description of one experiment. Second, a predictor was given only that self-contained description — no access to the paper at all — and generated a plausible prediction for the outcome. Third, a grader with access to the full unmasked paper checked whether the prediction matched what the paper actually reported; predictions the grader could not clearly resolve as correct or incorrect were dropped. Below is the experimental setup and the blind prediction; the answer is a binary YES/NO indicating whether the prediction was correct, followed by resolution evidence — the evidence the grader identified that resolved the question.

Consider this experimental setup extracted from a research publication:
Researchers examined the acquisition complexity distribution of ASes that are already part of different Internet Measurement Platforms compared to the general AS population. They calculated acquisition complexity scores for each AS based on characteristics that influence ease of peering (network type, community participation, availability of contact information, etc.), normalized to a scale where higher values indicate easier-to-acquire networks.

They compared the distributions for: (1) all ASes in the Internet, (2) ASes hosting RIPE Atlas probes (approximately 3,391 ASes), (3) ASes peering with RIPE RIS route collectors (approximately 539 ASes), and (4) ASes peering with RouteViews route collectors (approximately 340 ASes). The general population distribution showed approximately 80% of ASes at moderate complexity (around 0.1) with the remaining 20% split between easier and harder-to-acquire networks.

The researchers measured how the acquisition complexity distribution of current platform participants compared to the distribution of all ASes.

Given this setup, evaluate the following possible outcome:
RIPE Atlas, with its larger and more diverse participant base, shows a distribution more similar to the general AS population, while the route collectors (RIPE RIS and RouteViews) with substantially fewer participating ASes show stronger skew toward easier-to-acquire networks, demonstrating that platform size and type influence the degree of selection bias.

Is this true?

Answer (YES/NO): NO